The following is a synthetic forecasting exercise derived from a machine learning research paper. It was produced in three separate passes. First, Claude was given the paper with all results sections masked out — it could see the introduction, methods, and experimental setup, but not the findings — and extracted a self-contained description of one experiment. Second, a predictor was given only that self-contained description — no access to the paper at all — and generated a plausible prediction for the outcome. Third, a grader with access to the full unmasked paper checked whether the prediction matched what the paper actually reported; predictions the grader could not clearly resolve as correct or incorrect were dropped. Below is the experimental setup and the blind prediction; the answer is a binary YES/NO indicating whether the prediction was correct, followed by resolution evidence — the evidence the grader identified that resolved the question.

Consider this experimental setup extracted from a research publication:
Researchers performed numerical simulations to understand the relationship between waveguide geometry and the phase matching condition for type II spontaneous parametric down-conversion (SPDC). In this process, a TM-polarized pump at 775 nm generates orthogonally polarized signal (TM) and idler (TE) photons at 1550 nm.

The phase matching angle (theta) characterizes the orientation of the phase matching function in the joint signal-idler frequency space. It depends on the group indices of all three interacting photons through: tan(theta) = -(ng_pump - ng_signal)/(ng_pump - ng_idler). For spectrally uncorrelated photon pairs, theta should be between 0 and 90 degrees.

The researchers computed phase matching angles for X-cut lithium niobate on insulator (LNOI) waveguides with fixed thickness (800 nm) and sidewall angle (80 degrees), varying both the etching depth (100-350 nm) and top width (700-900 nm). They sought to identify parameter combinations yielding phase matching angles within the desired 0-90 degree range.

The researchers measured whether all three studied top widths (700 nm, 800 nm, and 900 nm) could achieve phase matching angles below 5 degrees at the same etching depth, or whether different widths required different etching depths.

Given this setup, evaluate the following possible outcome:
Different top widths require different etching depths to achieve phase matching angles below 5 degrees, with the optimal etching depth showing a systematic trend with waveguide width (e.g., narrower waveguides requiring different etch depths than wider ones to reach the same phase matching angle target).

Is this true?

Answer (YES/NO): NO